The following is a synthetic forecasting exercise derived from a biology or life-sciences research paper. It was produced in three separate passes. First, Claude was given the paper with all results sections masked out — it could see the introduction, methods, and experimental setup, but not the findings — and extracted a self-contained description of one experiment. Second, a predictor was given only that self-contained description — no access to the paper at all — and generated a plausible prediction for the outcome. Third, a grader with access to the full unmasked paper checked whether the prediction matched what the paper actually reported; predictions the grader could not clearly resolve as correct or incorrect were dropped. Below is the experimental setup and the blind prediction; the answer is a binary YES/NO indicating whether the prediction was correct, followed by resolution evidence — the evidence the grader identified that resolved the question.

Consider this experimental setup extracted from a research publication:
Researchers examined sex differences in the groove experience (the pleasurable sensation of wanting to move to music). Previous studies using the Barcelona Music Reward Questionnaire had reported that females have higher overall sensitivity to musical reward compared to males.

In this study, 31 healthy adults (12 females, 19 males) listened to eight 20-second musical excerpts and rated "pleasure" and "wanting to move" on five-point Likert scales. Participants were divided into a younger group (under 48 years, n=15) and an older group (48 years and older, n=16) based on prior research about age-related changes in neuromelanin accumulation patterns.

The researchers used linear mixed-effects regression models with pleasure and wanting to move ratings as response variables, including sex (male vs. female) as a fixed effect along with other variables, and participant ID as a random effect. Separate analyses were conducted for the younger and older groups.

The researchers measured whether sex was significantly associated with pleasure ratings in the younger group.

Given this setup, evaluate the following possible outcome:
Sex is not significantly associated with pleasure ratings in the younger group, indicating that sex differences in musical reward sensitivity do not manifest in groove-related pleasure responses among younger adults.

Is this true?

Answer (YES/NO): NO